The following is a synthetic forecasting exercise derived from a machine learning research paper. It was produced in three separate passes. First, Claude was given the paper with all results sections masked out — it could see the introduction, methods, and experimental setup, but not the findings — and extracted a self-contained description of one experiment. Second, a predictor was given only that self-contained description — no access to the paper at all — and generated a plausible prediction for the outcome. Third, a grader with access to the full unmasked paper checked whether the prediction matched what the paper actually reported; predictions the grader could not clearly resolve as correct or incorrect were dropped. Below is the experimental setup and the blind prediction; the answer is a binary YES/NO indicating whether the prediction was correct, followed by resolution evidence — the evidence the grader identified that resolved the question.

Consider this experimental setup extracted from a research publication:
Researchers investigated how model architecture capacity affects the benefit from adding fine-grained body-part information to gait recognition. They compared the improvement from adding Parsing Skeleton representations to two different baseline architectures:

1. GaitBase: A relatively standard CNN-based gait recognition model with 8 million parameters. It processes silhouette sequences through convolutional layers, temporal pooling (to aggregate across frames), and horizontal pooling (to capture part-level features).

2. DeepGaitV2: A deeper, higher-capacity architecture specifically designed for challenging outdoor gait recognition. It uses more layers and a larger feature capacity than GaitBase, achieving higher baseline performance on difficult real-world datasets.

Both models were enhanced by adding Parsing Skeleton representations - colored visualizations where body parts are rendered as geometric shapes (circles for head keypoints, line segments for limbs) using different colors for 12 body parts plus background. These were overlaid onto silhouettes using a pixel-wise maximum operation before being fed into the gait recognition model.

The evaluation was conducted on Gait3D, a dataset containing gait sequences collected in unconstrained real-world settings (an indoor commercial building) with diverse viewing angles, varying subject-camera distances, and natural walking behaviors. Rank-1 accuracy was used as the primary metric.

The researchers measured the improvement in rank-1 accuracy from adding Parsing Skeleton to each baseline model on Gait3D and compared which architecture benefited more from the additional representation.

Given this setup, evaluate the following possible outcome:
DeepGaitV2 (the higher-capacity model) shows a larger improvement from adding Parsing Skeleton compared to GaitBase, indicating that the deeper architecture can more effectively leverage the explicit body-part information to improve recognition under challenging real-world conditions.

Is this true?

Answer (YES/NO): NO